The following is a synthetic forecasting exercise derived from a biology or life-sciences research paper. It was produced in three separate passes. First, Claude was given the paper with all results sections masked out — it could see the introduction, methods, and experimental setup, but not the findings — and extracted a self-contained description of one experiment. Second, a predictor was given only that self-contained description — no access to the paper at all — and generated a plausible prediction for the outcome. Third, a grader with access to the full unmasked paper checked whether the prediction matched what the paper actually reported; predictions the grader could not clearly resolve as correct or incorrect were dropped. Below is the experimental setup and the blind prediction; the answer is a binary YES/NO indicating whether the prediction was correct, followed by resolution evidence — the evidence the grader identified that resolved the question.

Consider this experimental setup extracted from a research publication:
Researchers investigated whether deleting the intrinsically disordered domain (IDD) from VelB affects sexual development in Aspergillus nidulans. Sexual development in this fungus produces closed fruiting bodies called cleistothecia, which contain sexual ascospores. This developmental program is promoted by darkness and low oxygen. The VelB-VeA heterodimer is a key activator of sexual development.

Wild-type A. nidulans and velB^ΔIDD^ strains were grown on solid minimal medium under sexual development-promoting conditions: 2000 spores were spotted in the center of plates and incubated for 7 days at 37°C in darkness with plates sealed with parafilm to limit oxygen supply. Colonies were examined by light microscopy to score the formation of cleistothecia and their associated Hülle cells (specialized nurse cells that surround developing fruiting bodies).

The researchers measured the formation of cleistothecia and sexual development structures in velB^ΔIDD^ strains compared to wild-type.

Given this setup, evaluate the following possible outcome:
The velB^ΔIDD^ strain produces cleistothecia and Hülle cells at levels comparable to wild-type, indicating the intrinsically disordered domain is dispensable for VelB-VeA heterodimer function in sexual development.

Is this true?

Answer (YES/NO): YES